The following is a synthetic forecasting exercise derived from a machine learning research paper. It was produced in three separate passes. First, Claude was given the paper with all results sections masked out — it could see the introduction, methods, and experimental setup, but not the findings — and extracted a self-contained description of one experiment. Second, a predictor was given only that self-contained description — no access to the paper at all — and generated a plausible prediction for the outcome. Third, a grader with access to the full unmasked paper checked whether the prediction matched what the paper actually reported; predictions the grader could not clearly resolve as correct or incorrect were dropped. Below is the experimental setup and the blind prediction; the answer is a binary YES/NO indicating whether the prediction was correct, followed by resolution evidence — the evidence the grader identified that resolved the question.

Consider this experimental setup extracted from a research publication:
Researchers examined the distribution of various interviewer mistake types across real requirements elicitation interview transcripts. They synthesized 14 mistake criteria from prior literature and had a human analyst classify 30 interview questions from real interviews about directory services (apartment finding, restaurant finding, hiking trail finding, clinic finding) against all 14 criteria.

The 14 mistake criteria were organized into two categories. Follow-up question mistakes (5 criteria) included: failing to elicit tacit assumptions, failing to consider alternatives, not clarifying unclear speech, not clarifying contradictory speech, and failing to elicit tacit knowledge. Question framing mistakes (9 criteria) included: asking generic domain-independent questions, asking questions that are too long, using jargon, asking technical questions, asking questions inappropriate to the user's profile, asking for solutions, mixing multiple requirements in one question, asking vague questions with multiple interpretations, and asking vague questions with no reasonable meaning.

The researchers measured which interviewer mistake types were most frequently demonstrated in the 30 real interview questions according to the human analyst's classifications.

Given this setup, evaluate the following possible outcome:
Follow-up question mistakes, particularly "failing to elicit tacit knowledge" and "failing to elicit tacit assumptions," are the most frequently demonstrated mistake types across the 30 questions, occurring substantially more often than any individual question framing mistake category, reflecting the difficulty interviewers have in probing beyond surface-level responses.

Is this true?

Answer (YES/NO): NO